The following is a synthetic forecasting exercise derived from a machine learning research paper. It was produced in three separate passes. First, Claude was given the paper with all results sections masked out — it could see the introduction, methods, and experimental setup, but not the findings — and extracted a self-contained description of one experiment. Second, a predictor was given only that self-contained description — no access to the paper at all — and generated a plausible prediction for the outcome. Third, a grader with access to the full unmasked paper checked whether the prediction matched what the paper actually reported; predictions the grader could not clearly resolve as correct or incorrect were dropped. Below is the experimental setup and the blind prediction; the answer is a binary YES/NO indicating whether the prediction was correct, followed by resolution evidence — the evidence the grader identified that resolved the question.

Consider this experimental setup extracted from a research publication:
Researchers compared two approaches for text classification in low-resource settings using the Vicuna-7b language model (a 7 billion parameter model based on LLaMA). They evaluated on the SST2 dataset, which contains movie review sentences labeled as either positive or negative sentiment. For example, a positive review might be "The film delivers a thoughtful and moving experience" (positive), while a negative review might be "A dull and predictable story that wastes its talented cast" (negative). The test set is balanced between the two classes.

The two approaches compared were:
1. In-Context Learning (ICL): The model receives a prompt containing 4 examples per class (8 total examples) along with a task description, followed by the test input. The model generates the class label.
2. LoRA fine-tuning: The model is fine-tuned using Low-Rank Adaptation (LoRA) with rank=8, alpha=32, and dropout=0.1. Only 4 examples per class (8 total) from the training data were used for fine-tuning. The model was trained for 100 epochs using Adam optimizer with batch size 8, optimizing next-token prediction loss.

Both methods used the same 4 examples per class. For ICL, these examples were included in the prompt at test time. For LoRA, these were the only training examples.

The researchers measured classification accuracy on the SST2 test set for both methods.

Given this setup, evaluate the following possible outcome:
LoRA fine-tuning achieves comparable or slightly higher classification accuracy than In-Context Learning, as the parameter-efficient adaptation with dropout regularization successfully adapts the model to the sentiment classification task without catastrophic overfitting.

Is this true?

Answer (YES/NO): NO